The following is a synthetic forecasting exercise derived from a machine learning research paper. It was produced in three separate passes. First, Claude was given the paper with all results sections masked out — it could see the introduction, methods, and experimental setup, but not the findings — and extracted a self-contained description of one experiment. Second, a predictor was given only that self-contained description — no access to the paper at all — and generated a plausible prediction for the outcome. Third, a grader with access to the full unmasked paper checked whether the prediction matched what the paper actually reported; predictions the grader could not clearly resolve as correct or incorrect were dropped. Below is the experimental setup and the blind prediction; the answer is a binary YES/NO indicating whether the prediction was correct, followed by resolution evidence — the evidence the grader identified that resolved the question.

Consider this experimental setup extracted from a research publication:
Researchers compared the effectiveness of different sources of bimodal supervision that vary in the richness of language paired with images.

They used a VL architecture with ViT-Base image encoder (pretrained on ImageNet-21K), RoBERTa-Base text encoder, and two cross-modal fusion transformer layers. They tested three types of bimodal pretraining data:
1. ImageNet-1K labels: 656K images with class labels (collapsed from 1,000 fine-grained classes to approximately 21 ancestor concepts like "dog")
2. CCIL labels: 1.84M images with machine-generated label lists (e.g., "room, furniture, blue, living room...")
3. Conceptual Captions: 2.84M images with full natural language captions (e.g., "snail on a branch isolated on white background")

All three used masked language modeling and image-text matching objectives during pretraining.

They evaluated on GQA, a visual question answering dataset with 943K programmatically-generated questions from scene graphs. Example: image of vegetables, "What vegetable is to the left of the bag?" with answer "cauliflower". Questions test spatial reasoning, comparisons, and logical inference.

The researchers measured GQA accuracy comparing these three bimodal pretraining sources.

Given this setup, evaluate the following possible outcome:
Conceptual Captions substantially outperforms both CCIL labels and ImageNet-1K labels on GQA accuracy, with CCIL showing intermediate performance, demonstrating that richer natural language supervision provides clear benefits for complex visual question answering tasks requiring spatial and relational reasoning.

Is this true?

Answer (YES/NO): NO